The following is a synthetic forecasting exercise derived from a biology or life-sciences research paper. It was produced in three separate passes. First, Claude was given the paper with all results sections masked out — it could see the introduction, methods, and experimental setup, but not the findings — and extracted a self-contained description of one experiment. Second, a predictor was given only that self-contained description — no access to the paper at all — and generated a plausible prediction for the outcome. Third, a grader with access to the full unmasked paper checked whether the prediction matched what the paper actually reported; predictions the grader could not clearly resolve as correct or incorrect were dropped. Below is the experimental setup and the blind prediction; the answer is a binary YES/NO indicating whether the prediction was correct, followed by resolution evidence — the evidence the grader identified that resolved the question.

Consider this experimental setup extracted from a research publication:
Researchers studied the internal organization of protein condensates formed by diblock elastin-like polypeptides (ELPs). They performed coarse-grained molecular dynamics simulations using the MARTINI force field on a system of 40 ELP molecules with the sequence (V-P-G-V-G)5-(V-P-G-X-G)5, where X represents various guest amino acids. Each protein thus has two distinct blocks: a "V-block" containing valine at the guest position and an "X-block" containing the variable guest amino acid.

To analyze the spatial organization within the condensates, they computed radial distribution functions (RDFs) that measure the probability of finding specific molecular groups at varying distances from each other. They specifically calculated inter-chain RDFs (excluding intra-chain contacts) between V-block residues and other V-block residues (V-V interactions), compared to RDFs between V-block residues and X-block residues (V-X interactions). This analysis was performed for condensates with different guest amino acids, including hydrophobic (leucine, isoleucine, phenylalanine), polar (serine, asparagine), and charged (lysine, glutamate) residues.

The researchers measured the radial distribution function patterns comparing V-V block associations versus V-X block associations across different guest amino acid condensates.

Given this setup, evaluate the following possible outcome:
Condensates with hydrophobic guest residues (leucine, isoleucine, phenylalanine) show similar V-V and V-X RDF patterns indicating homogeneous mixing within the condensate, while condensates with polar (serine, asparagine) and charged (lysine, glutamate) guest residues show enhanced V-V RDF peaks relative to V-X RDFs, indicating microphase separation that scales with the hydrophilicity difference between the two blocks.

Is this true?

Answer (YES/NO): NO